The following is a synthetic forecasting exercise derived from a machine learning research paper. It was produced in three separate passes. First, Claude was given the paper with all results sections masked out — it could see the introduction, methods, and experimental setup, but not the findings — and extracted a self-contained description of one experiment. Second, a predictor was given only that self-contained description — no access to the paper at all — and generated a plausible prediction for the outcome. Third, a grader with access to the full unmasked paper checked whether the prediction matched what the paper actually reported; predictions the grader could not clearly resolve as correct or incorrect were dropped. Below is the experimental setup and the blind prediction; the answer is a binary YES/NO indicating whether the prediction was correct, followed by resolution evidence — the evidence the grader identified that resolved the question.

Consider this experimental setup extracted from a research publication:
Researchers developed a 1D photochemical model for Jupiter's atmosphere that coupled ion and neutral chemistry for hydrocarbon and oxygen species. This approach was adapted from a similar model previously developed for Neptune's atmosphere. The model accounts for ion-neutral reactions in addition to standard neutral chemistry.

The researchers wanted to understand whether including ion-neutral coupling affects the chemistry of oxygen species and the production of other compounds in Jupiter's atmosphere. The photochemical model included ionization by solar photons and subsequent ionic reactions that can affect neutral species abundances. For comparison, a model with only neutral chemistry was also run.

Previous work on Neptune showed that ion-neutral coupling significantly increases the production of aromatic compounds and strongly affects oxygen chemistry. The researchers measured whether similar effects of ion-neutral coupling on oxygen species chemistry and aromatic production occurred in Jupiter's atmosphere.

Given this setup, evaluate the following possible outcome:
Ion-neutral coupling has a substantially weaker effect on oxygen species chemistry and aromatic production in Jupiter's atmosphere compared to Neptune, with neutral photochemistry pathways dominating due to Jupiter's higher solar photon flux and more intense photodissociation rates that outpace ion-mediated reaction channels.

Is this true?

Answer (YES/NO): NO